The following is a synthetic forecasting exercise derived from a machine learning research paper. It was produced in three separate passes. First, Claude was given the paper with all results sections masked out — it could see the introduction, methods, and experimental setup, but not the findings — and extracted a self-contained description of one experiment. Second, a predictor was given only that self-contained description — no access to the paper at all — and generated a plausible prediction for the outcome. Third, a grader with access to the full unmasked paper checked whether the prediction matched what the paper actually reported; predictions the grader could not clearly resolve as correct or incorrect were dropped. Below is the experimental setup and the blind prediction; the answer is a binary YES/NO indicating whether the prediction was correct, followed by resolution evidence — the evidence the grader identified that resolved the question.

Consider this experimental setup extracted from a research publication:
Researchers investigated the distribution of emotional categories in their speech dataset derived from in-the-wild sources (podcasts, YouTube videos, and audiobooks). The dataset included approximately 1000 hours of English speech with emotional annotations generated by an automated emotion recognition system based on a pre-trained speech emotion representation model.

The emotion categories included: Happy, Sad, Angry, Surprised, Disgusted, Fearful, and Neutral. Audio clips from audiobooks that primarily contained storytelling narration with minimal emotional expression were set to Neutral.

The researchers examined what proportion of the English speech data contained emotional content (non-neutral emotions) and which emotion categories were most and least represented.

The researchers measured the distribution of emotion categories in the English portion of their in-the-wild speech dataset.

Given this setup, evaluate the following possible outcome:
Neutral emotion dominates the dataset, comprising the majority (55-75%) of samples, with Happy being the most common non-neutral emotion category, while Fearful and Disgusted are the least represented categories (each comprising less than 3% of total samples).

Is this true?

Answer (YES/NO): NO